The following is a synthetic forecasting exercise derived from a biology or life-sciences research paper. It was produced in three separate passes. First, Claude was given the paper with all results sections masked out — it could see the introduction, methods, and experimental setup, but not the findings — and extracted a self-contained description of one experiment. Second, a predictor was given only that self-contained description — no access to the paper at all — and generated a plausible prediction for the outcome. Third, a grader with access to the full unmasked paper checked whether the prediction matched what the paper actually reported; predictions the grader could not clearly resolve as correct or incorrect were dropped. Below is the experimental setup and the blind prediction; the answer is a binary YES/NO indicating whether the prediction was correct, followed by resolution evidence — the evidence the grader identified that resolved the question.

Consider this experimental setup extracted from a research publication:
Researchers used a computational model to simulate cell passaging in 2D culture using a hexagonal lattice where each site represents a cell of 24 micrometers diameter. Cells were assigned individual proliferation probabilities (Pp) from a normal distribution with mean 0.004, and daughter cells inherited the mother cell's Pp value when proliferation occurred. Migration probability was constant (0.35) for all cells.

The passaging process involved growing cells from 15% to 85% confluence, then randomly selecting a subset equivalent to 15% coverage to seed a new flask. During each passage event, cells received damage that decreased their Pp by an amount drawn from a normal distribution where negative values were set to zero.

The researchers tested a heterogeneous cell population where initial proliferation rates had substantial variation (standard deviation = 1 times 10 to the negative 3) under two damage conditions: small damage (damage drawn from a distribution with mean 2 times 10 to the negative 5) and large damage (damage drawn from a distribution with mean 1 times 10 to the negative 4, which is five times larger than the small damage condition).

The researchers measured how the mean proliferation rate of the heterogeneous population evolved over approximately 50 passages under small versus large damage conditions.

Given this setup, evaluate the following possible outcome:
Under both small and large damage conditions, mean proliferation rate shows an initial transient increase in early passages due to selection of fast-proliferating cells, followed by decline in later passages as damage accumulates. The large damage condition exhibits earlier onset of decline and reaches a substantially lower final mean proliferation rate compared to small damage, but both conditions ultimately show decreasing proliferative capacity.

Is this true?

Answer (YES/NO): NO